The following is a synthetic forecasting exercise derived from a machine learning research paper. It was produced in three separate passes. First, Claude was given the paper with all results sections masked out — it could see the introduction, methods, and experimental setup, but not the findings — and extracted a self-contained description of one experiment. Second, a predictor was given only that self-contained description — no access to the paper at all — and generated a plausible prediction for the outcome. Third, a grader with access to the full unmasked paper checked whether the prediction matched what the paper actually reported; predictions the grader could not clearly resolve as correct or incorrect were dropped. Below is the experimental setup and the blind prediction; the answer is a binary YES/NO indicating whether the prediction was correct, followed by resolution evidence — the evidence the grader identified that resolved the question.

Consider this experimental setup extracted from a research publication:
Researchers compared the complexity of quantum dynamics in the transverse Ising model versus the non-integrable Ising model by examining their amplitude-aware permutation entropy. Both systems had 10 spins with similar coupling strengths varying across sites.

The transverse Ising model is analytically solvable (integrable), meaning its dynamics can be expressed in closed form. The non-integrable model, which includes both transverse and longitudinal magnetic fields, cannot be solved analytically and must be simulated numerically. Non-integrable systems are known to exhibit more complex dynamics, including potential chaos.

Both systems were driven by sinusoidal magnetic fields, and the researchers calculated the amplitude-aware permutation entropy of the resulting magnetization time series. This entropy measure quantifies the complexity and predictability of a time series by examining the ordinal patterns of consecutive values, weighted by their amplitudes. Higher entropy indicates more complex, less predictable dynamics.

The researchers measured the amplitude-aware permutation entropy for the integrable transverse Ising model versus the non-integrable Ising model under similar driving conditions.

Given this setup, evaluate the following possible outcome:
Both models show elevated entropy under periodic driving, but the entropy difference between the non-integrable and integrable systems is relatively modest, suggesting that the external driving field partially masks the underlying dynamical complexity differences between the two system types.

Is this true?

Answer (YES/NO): NO